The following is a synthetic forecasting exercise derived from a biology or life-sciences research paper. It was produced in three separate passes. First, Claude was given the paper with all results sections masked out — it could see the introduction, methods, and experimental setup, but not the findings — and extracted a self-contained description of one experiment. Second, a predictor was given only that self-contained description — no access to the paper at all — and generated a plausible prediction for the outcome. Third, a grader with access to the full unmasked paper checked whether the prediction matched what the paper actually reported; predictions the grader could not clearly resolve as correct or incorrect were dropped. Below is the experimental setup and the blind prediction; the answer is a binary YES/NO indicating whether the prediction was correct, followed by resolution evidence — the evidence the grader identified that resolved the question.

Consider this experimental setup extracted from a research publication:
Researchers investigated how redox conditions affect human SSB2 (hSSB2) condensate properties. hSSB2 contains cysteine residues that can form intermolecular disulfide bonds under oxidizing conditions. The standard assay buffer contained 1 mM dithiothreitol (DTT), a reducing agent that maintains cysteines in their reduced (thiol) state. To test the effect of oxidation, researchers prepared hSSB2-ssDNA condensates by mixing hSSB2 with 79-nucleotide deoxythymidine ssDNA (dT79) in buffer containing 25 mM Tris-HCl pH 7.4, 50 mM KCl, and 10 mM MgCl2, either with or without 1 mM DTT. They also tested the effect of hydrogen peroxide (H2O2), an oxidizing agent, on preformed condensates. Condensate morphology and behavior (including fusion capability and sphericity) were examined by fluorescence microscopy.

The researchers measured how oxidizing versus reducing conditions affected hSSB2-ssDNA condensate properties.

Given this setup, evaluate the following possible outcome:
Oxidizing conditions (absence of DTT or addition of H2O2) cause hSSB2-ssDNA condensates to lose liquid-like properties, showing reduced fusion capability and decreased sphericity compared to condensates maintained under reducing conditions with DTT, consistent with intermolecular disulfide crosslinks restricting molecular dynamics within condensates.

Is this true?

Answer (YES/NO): YES